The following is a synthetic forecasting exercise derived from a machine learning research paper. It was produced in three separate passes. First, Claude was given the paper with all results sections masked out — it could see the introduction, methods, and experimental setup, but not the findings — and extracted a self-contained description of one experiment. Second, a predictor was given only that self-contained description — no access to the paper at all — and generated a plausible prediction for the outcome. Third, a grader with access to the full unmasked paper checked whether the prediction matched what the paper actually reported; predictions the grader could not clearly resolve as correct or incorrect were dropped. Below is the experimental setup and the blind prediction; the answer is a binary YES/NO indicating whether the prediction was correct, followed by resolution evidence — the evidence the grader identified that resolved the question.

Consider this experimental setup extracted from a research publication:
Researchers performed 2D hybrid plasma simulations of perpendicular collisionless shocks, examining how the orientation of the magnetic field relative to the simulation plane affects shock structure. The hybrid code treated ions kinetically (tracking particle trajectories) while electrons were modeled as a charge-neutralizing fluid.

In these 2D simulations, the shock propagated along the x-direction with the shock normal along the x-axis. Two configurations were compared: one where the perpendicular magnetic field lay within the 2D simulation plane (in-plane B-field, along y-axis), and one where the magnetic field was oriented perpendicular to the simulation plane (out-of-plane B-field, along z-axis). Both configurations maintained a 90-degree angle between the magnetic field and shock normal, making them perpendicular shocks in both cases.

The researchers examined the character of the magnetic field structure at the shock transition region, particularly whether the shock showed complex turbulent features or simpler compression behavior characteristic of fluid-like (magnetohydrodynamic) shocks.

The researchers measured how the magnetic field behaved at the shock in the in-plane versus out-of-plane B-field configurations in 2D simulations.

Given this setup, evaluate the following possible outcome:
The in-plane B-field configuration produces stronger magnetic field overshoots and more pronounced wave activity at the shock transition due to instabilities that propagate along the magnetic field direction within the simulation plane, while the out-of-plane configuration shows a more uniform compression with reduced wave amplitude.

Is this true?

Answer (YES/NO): NO